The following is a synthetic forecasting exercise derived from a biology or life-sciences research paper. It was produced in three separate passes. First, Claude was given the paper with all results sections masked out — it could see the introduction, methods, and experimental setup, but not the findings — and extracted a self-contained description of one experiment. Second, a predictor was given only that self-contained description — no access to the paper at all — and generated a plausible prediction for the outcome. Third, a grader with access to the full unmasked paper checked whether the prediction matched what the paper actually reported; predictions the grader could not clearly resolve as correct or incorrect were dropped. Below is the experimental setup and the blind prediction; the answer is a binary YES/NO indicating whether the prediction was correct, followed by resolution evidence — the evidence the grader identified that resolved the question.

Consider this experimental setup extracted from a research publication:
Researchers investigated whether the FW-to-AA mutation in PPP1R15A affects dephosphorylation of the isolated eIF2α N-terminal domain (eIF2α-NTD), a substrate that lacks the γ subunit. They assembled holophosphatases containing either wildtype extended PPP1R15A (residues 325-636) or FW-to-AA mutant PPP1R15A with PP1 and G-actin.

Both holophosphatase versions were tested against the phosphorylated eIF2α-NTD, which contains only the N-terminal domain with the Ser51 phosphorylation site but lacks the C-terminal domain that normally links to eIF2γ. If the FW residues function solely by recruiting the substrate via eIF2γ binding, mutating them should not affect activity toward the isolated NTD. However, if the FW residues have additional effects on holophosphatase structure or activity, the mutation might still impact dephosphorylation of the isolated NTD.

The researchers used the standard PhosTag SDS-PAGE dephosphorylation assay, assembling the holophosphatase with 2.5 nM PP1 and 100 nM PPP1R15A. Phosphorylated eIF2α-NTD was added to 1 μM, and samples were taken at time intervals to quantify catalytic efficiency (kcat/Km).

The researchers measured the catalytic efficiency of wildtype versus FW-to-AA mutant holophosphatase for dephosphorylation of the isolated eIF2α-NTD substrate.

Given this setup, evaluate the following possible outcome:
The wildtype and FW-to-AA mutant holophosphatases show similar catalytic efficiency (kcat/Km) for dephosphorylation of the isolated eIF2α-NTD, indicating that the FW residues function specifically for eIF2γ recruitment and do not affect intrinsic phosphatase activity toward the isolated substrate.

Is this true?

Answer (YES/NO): YES